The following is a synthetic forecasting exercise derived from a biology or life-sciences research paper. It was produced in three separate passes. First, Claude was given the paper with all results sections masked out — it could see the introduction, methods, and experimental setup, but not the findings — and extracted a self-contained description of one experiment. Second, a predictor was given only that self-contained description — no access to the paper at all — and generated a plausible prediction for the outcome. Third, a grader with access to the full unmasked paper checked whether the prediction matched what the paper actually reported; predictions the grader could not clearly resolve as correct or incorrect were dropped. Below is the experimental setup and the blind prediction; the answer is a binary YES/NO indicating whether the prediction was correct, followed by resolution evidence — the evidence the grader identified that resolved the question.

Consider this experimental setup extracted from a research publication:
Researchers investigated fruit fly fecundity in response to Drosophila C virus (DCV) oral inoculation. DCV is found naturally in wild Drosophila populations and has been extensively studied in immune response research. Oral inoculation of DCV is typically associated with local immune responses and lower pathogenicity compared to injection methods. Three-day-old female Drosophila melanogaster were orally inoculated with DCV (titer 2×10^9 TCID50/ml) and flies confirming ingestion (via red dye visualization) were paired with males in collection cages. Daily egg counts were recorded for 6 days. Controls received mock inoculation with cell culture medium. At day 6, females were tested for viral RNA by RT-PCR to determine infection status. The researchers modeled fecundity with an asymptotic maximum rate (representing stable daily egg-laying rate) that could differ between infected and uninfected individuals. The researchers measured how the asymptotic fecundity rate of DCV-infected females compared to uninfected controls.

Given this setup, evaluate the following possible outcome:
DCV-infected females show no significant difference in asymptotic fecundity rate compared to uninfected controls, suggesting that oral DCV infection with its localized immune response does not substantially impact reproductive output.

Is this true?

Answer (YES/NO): NO